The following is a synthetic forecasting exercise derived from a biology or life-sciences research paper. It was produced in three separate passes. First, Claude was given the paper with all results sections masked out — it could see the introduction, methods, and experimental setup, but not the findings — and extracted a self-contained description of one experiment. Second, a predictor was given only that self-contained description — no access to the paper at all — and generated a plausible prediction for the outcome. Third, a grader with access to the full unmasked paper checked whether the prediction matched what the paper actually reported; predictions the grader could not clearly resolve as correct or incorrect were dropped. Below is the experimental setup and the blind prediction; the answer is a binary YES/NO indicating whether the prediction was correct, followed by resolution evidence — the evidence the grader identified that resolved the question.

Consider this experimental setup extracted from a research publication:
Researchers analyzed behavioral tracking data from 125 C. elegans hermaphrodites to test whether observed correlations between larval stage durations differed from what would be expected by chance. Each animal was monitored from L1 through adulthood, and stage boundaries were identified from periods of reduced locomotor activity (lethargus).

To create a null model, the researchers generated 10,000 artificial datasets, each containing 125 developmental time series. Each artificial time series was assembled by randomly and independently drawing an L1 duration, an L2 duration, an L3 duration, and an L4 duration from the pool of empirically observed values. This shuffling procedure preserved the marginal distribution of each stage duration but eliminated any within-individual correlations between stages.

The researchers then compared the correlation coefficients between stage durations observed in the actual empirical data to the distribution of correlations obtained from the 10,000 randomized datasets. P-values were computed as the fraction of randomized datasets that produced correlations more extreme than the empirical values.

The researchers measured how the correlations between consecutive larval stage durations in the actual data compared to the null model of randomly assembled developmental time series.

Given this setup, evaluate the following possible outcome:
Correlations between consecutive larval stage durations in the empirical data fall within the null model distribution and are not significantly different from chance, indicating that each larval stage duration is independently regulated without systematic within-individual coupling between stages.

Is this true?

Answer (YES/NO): NO